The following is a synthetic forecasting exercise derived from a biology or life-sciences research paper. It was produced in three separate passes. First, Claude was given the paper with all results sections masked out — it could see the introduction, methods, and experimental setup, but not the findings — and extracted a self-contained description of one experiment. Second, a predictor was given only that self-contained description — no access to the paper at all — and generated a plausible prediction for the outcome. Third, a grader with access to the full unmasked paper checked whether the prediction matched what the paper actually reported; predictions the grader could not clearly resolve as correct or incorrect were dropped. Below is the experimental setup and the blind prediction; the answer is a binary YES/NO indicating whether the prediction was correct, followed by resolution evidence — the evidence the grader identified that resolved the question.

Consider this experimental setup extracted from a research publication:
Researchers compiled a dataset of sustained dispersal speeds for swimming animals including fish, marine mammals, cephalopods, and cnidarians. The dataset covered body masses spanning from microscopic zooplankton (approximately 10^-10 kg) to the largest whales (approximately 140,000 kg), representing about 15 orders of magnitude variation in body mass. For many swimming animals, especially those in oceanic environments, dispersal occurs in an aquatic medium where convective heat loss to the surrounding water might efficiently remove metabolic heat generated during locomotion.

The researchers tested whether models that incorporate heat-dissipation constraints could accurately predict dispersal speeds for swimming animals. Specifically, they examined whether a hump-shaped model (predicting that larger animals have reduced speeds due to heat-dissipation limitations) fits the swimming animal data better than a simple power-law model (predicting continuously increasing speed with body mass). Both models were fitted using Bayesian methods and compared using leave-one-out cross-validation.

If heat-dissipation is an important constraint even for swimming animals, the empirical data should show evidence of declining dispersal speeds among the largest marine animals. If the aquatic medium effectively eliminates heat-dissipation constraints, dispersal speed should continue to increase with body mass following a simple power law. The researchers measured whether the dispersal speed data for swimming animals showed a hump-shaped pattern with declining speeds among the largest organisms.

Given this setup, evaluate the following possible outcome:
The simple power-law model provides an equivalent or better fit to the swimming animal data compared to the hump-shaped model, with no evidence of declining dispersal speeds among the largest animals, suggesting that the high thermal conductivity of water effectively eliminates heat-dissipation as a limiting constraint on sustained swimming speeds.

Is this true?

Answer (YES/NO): NO